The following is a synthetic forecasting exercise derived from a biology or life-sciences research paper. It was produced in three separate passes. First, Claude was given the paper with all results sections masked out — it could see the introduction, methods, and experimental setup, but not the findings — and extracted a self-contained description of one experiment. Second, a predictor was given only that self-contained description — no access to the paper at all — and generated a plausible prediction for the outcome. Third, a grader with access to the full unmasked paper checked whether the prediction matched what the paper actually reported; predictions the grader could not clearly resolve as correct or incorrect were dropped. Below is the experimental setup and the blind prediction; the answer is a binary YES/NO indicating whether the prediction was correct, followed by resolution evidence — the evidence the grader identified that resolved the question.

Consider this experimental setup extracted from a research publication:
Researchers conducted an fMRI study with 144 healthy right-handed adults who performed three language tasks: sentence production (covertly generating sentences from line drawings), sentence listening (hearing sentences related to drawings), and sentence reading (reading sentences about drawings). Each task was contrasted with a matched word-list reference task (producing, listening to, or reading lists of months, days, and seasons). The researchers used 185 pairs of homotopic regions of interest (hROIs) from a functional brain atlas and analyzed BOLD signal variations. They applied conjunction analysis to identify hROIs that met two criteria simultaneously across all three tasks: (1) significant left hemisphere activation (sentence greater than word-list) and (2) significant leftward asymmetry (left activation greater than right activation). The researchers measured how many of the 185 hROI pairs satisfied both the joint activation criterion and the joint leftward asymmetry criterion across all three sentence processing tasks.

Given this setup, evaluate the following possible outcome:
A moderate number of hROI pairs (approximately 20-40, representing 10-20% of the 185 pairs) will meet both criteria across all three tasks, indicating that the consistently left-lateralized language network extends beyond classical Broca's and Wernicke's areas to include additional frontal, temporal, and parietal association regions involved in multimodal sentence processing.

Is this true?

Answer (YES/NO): YES